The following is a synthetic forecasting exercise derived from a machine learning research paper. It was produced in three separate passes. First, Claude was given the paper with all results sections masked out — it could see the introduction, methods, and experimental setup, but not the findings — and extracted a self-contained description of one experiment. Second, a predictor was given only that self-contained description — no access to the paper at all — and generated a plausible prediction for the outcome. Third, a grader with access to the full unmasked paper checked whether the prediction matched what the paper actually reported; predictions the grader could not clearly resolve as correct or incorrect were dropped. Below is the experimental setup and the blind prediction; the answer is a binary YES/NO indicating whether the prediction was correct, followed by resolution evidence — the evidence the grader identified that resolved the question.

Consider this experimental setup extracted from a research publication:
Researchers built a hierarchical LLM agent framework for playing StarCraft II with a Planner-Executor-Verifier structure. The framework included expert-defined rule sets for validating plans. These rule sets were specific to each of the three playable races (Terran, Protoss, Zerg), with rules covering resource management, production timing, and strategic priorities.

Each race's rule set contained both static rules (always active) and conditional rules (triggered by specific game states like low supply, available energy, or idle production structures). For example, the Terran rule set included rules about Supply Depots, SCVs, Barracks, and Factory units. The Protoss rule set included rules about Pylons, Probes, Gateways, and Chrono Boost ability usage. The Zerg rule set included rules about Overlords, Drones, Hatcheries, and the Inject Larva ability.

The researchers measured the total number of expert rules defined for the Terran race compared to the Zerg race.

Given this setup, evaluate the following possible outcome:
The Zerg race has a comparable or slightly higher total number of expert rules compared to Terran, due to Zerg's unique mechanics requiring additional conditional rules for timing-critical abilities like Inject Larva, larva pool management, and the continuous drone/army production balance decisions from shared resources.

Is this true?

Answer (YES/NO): NO